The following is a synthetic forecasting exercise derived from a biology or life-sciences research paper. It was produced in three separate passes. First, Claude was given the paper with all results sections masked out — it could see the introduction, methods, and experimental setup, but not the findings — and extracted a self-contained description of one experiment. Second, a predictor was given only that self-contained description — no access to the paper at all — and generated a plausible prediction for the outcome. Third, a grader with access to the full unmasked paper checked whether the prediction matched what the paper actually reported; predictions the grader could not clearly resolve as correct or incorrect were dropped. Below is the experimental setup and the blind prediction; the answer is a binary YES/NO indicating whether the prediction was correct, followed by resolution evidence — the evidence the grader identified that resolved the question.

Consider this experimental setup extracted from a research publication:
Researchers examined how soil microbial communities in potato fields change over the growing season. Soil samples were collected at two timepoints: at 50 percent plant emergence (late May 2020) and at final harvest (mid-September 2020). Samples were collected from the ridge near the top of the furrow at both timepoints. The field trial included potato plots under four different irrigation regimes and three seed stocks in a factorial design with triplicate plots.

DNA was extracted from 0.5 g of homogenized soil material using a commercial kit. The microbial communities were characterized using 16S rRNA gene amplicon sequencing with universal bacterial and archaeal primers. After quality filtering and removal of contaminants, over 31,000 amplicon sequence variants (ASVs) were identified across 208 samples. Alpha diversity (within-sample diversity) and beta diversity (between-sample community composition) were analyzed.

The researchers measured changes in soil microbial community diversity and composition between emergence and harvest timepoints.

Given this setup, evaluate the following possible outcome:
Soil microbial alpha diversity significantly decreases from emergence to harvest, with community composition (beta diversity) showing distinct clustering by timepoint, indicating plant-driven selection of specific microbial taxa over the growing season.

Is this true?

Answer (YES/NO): NO